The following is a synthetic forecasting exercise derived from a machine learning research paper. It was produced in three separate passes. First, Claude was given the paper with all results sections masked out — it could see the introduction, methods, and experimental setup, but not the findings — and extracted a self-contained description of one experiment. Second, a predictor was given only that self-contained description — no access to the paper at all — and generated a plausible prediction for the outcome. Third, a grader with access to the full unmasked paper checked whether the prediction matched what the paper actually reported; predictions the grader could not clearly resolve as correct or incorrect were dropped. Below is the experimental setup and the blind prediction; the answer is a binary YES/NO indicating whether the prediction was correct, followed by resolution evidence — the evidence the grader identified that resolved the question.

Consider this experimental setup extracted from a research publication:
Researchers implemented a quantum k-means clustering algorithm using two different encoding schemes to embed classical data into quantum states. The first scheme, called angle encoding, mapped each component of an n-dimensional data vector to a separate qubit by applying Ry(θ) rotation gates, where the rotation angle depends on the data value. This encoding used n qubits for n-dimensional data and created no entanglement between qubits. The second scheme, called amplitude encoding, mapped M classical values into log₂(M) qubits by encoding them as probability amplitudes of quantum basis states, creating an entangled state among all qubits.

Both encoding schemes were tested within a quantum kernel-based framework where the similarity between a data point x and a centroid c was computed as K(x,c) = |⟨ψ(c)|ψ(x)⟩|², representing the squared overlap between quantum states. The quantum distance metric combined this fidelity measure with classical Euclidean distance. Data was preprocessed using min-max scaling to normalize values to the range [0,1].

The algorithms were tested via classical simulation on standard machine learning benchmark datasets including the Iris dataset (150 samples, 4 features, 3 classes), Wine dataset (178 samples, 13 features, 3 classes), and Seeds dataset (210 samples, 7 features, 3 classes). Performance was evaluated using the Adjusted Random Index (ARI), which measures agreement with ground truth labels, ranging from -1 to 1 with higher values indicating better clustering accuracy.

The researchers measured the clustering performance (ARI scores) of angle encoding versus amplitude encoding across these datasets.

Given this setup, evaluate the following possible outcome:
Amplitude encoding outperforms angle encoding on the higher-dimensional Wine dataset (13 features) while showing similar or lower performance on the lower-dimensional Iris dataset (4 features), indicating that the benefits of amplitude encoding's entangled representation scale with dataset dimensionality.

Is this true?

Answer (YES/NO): NO